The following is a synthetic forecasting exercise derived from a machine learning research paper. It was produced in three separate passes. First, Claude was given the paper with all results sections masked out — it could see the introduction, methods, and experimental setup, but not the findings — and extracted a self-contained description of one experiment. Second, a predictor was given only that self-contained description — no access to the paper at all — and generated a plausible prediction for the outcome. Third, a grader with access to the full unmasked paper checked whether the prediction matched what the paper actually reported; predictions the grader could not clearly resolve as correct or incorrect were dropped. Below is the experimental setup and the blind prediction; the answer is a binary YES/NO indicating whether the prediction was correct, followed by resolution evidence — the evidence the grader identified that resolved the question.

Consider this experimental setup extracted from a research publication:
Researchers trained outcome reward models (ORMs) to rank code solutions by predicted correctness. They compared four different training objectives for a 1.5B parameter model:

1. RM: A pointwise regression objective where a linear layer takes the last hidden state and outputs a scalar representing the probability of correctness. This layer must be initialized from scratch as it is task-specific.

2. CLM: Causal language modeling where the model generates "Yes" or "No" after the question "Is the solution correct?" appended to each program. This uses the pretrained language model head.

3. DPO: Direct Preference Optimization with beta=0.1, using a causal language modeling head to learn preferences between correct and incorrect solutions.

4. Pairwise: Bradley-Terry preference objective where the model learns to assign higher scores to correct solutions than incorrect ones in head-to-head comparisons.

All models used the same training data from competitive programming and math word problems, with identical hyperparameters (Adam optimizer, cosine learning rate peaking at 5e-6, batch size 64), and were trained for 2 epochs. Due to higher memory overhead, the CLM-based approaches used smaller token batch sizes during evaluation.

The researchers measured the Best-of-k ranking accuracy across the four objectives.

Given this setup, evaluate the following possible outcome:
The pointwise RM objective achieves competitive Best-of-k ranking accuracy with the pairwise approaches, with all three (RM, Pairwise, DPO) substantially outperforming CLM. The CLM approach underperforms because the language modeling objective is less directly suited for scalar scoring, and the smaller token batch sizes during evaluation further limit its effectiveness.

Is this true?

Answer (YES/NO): NO